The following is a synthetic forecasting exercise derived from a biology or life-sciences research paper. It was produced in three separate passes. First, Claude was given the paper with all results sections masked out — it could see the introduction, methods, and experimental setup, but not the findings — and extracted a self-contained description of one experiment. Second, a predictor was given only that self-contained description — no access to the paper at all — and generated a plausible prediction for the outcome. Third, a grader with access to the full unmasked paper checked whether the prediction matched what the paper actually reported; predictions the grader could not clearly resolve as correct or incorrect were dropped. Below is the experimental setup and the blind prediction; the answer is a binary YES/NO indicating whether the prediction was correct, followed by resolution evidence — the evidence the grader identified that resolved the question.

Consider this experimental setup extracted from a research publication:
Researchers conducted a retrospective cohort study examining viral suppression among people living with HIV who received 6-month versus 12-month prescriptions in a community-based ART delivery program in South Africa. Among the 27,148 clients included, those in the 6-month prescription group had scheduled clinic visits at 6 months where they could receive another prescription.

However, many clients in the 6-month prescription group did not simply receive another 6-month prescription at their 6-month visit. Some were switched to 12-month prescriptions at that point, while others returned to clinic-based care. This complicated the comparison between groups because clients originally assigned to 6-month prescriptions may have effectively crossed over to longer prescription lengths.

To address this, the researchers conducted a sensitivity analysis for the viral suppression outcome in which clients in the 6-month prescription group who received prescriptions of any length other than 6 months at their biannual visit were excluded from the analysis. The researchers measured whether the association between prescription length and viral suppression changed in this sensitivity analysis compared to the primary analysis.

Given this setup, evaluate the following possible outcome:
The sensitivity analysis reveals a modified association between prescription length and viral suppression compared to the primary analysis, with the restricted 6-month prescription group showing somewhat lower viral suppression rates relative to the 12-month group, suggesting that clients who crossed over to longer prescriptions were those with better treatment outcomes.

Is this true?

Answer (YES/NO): NO